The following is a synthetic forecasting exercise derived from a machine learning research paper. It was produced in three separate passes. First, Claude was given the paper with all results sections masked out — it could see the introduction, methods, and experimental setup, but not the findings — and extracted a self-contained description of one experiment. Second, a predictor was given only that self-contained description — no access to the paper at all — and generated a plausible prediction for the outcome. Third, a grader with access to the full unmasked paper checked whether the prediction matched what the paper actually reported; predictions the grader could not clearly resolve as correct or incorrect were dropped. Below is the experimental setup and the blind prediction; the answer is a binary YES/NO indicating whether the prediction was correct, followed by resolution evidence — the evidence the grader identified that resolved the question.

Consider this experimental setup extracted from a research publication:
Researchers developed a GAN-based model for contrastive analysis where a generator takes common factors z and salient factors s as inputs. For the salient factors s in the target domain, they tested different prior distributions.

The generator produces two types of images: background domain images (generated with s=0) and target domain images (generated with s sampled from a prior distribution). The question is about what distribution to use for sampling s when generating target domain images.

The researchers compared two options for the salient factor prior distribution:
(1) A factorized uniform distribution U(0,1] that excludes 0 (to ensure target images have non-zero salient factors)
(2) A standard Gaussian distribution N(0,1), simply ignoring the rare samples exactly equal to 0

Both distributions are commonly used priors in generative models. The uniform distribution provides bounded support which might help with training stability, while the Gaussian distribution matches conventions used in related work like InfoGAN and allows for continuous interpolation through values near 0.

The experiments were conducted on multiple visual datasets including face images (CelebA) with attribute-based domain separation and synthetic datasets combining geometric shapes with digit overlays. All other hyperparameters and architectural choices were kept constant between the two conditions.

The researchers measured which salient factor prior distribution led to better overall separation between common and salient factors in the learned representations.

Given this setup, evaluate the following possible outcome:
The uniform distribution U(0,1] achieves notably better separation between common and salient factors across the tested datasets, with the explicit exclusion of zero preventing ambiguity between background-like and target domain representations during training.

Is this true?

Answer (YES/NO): NO